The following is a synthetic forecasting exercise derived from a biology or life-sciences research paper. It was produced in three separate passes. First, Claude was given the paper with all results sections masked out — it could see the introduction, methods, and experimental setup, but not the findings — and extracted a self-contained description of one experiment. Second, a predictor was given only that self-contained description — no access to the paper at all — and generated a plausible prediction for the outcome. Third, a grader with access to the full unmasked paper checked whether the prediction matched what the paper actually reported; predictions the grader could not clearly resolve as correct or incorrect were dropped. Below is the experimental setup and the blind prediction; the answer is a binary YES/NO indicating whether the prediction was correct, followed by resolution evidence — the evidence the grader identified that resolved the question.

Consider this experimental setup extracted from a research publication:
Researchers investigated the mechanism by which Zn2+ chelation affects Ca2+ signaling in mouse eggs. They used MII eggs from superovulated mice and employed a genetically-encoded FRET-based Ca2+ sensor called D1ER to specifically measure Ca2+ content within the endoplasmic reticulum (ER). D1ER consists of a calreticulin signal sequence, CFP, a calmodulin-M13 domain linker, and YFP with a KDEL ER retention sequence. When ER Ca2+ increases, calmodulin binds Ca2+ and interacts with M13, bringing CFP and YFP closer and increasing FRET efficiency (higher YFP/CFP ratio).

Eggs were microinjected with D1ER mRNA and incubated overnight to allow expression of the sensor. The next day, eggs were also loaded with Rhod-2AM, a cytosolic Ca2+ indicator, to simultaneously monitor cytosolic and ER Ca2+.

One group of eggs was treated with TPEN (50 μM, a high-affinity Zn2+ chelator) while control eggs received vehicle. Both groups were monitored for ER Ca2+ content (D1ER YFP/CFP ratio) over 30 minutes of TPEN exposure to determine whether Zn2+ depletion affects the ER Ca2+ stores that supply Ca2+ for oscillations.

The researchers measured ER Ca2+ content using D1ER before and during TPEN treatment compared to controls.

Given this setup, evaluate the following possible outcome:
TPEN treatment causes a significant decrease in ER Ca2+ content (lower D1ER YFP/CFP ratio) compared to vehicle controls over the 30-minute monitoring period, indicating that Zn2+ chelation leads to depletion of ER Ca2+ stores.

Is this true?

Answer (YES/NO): NO